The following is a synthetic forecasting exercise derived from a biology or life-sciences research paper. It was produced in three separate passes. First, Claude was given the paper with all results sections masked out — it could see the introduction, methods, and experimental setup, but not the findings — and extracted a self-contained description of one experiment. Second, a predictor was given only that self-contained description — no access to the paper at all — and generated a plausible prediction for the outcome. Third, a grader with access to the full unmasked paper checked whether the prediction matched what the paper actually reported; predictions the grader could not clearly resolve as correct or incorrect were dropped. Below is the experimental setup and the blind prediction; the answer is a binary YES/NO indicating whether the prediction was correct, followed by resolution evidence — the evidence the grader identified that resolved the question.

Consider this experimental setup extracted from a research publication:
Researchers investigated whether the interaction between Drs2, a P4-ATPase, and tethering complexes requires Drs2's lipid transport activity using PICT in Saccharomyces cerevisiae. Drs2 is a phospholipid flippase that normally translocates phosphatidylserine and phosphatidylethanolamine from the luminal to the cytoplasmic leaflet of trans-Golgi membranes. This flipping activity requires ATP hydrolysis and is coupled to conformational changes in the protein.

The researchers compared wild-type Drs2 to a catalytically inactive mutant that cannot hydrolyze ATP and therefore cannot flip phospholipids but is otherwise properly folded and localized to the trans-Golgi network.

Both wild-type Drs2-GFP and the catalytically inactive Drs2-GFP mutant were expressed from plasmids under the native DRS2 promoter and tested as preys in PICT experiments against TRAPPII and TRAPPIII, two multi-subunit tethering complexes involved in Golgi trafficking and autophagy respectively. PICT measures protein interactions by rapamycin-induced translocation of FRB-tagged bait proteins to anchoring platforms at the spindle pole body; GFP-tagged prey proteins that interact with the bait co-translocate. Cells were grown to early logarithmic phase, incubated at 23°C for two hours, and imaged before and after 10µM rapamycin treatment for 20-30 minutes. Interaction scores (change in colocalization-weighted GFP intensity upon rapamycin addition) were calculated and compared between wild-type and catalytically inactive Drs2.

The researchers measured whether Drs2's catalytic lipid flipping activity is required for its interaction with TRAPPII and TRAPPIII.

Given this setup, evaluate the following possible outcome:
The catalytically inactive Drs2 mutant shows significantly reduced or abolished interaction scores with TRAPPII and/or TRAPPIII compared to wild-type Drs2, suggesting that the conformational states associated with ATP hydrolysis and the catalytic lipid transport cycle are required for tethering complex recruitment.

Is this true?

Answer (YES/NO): NO